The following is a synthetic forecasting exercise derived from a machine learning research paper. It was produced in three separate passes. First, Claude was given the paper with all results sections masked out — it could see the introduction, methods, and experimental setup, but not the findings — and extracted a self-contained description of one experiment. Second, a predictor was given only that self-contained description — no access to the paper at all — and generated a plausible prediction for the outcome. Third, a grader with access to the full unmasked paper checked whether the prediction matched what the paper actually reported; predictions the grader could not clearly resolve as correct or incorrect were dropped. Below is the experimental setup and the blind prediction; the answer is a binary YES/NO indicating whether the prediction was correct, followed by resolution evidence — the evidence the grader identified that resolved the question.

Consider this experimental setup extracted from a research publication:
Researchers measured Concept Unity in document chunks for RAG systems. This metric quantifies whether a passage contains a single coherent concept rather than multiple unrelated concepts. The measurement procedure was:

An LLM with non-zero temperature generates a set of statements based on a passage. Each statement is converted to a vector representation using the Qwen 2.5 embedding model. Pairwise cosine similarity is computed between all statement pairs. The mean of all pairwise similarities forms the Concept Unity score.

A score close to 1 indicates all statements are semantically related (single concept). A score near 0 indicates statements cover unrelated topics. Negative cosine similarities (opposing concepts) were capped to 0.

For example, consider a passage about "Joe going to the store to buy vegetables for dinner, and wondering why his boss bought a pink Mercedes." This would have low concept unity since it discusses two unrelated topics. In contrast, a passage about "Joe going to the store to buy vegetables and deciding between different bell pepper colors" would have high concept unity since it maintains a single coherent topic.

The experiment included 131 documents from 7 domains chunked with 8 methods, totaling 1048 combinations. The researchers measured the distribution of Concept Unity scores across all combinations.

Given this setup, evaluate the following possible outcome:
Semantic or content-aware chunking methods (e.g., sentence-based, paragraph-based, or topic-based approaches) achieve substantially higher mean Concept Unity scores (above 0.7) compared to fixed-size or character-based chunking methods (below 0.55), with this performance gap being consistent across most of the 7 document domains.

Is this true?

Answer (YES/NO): NO